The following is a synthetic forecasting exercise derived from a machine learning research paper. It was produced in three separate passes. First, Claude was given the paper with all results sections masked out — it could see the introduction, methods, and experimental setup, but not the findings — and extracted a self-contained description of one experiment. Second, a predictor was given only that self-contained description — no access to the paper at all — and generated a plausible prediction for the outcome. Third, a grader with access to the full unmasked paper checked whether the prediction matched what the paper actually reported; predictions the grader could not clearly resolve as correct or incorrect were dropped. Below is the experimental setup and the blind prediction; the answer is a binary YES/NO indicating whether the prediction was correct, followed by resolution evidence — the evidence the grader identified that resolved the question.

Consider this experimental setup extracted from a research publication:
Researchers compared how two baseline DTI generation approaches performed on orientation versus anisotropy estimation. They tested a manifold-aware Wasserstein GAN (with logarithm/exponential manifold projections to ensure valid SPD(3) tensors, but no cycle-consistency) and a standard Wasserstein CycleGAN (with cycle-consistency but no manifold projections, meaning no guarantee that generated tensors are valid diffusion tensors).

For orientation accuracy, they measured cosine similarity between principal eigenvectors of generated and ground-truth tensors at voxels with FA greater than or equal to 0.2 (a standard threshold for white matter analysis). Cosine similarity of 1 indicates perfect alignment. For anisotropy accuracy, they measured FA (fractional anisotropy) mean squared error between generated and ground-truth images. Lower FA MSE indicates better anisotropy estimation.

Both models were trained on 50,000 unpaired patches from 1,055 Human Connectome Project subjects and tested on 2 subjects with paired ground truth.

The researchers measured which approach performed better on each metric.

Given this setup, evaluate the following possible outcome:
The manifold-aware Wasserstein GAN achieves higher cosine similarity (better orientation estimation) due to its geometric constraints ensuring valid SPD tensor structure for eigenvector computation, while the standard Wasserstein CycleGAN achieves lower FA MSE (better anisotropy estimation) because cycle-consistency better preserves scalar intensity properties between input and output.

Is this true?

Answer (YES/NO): NO